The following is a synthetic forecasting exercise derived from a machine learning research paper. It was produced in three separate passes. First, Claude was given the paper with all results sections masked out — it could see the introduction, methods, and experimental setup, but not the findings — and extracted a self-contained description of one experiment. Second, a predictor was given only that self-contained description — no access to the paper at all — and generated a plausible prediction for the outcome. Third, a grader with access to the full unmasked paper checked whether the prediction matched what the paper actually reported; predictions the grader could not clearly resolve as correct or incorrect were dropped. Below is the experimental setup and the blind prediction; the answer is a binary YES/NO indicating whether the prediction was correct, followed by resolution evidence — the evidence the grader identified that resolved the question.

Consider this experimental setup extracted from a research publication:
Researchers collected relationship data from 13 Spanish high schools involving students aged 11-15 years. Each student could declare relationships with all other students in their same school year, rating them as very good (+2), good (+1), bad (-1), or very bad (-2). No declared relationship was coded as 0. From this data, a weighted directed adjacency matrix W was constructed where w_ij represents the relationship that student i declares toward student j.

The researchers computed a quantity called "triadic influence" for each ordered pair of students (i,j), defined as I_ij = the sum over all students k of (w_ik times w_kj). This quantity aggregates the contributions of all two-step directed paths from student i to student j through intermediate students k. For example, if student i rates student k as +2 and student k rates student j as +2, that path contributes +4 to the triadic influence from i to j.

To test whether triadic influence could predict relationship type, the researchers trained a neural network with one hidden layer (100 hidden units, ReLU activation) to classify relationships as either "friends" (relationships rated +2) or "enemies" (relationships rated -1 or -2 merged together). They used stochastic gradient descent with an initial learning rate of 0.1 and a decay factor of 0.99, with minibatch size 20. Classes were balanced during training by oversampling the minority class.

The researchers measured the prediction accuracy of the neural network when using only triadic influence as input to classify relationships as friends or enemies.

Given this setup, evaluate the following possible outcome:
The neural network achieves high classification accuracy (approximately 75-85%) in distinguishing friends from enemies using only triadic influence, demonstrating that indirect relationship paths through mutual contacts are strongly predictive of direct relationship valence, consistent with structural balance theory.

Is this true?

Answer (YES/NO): NO